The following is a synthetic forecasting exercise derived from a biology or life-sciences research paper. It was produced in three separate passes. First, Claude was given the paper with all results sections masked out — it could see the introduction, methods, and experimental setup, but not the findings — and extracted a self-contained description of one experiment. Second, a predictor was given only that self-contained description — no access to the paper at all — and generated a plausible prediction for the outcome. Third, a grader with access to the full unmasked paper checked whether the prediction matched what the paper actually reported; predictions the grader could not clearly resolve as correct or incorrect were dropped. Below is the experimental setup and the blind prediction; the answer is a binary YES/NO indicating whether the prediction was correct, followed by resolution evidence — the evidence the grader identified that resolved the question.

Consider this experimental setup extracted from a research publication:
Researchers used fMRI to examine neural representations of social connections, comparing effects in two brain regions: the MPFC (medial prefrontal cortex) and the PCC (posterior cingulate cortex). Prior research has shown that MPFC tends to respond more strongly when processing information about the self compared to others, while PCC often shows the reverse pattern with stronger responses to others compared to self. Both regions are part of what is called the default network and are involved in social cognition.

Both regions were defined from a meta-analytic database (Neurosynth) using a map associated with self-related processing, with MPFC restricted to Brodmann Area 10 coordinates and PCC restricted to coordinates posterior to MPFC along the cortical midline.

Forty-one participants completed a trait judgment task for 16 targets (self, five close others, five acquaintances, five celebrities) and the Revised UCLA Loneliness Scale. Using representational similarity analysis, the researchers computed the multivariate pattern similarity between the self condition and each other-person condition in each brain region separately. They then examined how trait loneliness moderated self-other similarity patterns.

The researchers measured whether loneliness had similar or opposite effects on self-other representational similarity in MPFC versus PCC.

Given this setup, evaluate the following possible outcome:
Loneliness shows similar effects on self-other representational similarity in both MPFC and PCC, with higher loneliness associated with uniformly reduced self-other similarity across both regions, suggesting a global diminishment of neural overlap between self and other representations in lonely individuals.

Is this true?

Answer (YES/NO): NO